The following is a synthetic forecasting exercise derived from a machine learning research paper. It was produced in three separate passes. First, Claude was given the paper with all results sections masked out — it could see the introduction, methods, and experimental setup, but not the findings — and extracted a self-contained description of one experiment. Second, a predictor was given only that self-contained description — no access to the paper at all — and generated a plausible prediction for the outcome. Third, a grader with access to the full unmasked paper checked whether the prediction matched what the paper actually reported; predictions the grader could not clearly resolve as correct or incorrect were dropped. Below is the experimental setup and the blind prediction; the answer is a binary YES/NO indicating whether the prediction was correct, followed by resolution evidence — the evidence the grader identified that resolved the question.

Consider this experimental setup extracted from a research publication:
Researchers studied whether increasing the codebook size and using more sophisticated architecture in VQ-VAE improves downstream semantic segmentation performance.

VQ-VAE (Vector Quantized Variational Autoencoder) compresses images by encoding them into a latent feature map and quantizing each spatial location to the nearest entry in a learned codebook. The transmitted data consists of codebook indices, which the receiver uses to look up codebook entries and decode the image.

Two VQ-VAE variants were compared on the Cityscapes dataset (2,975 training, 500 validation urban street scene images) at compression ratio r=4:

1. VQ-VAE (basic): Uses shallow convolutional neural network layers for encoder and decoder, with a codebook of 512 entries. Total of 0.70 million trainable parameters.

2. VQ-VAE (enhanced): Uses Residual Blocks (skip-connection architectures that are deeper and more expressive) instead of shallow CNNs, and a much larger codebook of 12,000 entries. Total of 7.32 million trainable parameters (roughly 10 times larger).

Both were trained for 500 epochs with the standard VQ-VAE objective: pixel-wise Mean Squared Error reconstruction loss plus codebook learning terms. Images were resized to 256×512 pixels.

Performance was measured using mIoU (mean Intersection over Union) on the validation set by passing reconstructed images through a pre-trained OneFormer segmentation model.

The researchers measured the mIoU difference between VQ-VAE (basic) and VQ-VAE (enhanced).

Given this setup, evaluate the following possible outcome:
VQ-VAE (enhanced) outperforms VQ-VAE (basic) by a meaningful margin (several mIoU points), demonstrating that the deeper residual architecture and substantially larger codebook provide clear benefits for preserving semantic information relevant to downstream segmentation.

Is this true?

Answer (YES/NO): NO